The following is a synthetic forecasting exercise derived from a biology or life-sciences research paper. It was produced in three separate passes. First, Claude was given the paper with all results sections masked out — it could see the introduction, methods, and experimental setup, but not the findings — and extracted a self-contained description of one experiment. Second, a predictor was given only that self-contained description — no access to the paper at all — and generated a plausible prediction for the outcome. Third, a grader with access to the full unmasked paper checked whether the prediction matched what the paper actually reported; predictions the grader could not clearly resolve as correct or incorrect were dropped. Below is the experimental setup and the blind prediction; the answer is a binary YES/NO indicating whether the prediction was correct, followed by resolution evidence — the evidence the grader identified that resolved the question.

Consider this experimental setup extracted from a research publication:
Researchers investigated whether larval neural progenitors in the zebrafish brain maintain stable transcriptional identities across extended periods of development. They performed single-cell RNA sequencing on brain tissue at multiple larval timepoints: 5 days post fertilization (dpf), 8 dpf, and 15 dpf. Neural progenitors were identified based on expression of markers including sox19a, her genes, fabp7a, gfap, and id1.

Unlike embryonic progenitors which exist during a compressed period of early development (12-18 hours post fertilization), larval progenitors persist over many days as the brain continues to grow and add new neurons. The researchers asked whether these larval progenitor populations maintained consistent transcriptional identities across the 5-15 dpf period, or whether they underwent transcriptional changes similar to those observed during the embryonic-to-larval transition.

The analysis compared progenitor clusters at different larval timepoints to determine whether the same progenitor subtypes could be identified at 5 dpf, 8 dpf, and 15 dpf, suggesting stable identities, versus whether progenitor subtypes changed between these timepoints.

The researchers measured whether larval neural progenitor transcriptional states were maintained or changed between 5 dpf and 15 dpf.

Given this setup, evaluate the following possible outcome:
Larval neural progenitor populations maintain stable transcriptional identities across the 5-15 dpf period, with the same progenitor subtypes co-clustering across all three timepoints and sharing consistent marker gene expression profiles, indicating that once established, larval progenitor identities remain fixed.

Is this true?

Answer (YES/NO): YES